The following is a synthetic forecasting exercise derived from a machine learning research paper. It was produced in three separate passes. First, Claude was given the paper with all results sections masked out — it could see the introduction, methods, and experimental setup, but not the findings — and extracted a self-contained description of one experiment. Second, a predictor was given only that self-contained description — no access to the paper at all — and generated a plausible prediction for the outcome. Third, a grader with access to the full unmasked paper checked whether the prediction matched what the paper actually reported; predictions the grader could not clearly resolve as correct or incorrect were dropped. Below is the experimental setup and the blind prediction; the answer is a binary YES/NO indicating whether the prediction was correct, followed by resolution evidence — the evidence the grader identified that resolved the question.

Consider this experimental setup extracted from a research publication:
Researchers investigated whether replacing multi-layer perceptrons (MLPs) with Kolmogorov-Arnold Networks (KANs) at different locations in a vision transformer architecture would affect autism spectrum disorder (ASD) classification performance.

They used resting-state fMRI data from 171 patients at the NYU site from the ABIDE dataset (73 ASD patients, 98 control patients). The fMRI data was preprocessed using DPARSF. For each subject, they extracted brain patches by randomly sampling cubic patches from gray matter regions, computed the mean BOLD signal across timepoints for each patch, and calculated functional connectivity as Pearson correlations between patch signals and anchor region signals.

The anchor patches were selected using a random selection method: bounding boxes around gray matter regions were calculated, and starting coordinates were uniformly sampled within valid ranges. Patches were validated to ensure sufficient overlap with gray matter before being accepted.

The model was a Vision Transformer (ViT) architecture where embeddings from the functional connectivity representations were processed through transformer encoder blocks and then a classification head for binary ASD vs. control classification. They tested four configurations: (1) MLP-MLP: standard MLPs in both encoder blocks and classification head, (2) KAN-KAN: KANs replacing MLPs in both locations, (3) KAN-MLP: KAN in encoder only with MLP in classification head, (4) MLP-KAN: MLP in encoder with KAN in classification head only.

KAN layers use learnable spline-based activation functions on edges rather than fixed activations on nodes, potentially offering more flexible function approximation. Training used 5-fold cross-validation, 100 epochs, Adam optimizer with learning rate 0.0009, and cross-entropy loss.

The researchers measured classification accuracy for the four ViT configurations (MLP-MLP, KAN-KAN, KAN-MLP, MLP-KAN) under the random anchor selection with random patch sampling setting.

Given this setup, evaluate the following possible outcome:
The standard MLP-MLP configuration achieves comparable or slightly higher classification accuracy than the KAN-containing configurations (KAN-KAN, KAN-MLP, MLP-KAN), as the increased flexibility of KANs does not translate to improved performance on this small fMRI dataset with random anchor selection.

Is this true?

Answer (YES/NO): NO